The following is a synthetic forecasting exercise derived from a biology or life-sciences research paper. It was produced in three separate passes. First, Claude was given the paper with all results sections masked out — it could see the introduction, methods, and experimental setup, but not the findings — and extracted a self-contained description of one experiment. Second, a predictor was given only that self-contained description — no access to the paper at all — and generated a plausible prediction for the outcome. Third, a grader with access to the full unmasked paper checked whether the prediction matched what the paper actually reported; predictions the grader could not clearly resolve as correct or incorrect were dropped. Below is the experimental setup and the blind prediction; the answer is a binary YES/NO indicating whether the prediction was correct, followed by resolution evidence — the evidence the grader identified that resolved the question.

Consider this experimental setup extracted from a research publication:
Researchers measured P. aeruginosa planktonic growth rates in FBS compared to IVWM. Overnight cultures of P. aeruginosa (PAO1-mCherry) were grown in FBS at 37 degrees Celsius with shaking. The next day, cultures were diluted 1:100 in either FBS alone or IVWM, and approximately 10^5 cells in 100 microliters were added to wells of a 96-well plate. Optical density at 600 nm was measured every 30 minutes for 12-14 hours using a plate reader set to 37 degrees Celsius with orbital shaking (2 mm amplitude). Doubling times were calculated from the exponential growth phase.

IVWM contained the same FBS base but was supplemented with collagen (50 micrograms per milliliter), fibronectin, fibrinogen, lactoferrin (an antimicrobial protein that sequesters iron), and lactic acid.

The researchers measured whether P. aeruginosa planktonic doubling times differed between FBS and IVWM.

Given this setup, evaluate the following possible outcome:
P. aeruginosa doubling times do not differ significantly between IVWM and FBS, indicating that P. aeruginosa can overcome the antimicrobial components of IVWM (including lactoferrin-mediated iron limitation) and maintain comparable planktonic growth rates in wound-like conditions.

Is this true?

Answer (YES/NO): NO